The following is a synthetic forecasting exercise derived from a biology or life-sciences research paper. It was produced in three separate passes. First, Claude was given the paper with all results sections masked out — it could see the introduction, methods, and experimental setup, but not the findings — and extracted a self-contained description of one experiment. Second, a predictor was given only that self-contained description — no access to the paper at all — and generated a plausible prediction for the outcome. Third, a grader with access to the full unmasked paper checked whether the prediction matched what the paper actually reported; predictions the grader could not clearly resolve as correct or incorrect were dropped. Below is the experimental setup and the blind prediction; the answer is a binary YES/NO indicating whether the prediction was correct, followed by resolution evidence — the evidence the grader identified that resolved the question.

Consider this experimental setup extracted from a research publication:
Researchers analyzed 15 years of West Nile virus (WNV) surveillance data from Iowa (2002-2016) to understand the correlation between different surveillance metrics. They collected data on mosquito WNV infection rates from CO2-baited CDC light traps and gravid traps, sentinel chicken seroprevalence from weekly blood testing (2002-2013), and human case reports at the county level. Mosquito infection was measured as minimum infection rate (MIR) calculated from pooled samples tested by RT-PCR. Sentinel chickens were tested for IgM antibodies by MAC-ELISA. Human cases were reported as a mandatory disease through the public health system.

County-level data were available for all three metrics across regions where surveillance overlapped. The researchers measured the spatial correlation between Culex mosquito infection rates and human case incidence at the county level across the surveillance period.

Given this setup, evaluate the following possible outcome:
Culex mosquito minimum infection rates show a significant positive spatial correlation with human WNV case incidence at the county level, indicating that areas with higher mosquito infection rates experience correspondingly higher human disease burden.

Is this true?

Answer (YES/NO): NO